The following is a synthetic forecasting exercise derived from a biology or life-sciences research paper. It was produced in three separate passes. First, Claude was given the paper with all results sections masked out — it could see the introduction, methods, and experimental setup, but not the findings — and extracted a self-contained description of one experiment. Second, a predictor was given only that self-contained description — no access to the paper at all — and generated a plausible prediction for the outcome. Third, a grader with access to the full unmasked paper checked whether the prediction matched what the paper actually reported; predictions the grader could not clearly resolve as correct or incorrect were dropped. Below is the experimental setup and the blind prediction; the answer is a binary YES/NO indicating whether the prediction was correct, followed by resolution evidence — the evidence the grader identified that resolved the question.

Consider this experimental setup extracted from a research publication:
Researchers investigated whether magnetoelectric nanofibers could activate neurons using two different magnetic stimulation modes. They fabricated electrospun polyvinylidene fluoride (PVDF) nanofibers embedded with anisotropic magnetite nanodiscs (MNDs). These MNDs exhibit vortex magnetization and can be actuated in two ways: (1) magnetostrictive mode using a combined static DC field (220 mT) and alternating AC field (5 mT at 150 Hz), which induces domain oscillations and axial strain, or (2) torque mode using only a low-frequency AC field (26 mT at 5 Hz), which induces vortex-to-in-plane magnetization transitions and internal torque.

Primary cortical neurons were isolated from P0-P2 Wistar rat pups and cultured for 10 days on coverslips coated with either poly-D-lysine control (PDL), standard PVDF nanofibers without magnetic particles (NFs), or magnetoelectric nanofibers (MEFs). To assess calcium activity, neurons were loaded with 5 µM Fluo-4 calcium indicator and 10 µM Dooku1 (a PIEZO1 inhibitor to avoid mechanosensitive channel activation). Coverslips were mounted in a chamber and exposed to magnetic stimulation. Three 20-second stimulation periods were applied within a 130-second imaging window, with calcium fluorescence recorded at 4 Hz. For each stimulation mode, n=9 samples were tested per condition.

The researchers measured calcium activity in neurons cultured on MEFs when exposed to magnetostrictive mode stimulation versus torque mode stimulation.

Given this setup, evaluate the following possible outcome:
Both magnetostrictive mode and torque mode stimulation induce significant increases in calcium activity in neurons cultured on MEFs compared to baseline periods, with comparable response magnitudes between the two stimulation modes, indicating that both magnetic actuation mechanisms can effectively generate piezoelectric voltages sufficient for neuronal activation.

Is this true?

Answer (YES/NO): NO